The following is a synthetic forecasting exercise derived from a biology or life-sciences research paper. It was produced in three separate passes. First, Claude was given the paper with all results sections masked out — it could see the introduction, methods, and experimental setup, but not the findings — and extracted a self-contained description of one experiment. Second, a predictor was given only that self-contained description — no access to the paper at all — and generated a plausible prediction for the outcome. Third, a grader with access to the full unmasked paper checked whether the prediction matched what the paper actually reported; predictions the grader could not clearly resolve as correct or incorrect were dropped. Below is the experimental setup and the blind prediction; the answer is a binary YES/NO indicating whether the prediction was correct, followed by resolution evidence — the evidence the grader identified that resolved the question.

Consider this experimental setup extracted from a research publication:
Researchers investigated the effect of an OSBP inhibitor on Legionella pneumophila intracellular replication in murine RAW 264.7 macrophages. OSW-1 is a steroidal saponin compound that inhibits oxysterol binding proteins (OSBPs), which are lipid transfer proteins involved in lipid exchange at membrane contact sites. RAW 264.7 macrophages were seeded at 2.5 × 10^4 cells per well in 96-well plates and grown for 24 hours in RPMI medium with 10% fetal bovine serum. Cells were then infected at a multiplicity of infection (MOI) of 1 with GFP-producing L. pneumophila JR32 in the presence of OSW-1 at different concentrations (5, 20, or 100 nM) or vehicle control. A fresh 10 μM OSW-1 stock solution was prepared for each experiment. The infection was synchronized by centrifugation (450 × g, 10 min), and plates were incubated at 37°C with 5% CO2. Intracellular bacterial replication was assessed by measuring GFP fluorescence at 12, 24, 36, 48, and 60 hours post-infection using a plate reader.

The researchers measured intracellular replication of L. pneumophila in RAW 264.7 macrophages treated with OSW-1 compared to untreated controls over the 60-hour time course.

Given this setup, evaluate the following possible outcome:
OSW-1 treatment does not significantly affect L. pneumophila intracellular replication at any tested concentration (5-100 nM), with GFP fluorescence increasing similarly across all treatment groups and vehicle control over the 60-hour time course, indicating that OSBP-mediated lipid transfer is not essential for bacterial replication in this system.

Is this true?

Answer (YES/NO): NO